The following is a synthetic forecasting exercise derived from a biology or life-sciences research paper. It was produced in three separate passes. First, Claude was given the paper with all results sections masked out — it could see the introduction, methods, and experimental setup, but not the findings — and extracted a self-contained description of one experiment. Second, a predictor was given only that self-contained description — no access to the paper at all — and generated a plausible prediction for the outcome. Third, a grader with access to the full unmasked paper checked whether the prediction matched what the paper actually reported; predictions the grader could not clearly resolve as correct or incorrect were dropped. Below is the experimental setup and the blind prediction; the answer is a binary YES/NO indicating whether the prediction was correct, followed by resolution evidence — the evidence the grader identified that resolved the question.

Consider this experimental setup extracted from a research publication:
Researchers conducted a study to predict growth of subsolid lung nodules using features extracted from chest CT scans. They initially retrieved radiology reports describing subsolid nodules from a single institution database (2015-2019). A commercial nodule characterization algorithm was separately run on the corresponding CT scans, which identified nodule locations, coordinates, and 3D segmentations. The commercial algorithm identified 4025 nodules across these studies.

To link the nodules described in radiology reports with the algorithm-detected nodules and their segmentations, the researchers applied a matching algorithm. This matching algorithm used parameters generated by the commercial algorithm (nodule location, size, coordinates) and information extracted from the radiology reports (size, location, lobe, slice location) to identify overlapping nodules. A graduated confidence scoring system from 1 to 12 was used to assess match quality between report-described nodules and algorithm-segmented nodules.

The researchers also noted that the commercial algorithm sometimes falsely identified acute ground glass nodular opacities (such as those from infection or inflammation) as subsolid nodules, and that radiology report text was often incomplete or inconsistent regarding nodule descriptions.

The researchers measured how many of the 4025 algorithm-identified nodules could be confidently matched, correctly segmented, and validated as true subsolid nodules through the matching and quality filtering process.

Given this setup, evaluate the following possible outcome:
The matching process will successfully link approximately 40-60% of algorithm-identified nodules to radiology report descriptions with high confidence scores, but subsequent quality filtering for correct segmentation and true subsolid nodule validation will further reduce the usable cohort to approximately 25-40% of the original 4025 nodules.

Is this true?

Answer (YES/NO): NO